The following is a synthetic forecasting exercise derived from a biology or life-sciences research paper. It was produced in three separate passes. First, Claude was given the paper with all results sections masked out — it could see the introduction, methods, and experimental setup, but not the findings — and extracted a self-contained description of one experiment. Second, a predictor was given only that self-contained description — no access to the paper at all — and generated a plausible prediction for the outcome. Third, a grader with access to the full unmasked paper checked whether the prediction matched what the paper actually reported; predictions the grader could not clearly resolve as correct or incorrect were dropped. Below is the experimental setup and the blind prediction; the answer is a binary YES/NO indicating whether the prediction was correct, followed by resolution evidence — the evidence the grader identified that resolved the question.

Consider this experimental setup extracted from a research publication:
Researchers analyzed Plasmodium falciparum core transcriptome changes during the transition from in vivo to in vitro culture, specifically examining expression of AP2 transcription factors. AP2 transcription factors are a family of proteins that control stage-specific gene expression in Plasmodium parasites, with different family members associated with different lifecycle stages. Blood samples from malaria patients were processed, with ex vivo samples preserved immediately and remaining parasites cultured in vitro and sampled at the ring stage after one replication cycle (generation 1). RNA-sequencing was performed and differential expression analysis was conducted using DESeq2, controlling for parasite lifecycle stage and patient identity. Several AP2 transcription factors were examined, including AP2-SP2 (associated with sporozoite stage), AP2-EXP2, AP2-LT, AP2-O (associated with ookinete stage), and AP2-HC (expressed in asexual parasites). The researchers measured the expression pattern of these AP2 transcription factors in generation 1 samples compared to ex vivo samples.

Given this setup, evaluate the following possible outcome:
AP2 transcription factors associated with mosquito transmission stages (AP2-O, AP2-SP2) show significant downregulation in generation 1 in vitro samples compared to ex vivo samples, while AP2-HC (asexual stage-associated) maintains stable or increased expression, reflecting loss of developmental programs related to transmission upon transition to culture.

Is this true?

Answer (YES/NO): NO